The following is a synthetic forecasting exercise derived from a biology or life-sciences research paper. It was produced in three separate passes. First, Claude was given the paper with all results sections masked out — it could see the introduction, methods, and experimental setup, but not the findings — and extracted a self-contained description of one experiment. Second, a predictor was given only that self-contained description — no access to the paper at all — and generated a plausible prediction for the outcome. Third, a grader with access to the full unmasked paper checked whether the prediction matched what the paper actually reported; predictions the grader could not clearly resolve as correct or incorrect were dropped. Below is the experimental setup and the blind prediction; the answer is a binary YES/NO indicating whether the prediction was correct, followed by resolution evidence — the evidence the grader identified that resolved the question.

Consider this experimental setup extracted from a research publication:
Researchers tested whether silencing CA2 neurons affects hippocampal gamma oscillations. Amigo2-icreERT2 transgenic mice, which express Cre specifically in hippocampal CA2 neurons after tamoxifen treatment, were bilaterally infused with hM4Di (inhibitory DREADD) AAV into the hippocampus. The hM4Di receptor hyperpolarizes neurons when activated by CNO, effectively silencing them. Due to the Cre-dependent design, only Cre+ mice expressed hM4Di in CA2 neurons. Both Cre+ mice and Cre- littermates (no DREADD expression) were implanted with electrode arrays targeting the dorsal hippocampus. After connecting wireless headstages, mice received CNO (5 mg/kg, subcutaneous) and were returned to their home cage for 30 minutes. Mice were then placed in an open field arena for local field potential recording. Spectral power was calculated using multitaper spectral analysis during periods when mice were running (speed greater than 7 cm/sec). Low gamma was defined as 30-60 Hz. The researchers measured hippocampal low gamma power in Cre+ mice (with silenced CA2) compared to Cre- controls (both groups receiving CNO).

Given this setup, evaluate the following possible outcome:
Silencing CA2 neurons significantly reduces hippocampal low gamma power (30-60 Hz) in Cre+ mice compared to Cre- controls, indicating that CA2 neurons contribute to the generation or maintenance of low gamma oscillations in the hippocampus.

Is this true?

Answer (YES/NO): YES